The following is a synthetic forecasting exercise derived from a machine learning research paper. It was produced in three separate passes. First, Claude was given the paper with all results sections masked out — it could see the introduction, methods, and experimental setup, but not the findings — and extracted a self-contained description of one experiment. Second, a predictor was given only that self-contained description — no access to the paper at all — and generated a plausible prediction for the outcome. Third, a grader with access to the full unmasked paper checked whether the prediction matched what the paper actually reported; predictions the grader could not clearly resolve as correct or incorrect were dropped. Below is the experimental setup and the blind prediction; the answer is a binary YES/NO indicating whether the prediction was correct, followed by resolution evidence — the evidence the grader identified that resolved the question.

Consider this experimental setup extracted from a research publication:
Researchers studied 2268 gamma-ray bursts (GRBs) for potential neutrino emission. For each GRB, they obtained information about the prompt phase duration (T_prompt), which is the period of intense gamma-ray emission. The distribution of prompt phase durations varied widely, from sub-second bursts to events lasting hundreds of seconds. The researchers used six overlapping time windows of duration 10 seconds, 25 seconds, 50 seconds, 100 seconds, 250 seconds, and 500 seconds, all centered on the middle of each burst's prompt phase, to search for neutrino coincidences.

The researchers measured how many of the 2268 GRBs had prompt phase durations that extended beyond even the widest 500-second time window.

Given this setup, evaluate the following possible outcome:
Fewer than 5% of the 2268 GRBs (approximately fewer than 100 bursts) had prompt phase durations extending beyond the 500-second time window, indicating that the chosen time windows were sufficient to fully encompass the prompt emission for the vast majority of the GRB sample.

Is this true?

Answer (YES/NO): YES